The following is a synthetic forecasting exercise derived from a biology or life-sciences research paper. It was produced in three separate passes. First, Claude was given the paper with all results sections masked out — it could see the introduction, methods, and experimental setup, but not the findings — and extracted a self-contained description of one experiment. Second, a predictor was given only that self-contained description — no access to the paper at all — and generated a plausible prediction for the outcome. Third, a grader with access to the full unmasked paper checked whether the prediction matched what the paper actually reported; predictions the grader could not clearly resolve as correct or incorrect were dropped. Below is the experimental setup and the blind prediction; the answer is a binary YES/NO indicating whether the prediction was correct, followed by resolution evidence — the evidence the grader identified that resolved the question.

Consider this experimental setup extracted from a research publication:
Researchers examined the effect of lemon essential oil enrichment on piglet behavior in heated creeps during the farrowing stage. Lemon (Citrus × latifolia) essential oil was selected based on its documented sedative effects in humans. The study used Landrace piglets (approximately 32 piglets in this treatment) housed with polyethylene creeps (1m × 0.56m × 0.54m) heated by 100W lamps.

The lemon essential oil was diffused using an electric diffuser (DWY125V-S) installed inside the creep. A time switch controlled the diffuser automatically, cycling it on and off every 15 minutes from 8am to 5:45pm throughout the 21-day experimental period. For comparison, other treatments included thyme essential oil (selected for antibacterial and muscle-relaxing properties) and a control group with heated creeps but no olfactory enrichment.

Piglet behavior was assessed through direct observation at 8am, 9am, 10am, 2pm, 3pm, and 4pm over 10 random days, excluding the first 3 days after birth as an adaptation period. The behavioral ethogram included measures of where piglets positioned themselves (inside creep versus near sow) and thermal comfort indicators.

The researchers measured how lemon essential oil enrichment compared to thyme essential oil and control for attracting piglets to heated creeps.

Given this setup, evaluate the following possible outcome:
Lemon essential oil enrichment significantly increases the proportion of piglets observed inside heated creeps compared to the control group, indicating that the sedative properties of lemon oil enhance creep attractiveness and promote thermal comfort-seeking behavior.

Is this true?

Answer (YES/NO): NO